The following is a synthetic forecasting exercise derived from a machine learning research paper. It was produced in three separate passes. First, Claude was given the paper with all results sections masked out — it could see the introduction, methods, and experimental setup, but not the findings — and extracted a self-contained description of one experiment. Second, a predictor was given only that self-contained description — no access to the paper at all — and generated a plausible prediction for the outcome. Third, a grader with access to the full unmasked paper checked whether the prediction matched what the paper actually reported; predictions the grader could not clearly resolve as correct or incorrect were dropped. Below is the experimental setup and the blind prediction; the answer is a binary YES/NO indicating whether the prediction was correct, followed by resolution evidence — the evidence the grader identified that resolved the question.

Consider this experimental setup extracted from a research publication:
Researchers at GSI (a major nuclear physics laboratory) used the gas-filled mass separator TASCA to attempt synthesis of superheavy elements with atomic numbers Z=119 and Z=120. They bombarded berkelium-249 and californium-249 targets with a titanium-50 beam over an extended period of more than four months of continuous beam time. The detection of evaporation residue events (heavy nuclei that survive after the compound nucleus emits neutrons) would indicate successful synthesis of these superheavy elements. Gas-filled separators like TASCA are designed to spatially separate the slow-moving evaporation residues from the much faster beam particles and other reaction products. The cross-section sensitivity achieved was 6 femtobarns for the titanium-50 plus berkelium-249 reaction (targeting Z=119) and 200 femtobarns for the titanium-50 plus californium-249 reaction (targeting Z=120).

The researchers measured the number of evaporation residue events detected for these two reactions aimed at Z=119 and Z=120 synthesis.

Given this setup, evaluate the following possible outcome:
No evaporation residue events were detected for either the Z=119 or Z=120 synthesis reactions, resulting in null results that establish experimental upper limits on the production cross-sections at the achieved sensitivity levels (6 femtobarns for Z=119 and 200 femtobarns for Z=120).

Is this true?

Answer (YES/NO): YES